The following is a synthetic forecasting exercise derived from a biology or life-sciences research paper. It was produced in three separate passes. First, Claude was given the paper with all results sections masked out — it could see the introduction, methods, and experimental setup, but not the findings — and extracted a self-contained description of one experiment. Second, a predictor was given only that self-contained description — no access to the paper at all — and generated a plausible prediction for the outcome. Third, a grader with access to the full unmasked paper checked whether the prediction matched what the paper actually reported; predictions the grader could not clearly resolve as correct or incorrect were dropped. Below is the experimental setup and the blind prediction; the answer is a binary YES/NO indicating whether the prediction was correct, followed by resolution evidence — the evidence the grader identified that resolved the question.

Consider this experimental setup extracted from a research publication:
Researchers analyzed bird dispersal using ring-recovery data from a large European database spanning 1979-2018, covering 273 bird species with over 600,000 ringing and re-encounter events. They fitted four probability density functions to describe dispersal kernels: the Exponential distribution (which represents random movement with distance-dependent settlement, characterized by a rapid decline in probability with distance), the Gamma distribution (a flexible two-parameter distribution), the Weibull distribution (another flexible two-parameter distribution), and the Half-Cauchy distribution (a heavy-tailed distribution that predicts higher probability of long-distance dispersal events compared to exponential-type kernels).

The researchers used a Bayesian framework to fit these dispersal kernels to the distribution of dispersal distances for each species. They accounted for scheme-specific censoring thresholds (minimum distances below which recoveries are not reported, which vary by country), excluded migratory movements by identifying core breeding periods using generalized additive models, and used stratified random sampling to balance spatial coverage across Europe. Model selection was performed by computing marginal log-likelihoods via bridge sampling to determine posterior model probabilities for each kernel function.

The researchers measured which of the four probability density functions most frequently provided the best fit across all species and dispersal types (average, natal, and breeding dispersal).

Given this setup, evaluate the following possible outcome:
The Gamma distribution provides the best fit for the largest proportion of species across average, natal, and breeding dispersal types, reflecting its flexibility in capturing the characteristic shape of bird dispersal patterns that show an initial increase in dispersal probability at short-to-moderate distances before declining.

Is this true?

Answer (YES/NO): NO